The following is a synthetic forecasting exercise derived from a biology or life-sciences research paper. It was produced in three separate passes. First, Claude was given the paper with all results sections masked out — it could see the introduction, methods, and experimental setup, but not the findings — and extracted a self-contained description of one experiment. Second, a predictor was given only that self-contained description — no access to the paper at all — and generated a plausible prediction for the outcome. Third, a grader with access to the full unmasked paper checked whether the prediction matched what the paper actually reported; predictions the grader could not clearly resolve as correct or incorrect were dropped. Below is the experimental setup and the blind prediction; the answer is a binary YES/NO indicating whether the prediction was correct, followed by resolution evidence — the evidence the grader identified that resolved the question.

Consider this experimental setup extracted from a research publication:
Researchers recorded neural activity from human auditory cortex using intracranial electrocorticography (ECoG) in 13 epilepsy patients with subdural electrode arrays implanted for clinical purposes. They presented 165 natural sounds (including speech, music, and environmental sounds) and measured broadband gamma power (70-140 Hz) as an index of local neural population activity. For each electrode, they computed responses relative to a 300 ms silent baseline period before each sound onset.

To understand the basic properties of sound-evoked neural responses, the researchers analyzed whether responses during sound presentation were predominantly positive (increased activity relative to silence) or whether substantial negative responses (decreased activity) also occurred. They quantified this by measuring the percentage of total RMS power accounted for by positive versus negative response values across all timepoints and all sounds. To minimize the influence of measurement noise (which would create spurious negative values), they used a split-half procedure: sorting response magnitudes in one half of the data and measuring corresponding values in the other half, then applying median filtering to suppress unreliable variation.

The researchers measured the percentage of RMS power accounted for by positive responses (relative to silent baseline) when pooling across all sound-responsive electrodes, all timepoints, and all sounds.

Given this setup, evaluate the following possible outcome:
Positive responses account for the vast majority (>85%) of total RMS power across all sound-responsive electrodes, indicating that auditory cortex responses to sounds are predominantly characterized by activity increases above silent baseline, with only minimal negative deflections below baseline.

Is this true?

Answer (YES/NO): YES